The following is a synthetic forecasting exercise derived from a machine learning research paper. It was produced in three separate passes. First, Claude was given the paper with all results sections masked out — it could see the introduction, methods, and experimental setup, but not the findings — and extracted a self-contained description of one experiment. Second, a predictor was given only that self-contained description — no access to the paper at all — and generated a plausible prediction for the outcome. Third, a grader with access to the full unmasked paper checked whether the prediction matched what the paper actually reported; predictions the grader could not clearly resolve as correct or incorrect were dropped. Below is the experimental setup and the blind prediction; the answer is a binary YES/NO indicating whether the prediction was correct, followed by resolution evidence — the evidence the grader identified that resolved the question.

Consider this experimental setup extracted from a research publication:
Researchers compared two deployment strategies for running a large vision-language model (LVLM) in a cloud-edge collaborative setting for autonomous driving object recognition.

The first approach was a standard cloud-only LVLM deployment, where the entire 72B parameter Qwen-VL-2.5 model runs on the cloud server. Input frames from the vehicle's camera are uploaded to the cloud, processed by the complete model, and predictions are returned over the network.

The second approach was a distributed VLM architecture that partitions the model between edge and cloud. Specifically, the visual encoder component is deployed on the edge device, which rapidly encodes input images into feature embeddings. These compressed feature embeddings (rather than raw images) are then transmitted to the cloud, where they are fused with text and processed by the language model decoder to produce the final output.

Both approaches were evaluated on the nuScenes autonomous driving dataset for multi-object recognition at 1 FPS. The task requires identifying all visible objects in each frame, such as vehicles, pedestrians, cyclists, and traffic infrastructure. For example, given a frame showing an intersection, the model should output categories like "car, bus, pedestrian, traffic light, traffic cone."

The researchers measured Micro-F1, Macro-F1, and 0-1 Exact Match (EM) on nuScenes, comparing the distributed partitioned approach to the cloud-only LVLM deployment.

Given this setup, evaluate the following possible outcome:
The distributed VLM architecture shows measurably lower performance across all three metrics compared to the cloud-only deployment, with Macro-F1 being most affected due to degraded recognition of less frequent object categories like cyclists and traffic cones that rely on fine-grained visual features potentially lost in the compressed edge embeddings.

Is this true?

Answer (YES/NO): NO